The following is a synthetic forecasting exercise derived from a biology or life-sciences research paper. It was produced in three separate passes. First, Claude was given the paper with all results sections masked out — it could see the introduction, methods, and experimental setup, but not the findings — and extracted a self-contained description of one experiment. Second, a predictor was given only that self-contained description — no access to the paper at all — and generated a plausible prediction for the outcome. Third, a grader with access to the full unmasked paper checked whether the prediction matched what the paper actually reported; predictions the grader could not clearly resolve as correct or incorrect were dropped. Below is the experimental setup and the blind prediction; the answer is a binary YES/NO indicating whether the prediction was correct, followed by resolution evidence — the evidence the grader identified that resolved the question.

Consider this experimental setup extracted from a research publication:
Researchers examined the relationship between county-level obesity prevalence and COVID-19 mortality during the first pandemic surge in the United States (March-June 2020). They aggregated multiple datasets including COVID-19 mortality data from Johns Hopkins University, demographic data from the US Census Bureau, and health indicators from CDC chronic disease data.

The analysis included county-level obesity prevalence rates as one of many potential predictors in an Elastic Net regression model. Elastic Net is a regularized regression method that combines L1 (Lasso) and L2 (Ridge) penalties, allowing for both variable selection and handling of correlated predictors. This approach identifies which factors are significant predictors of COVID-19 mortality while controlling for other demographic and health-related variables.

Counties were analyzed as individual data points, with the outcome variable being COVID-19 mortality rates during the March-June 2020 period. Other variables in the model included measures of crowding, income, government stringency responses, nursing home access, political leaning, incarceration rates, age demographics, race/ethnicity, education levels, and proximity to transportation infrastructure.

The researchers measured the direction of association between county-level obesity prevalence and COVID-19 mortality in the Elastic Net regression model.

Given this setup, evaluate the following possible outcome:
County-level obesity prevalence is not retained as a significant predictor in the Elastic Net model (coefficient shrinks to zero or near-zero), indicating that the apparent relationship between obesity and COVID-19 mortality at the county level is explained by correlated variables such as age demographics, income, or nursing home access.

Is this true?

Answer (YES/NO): NO